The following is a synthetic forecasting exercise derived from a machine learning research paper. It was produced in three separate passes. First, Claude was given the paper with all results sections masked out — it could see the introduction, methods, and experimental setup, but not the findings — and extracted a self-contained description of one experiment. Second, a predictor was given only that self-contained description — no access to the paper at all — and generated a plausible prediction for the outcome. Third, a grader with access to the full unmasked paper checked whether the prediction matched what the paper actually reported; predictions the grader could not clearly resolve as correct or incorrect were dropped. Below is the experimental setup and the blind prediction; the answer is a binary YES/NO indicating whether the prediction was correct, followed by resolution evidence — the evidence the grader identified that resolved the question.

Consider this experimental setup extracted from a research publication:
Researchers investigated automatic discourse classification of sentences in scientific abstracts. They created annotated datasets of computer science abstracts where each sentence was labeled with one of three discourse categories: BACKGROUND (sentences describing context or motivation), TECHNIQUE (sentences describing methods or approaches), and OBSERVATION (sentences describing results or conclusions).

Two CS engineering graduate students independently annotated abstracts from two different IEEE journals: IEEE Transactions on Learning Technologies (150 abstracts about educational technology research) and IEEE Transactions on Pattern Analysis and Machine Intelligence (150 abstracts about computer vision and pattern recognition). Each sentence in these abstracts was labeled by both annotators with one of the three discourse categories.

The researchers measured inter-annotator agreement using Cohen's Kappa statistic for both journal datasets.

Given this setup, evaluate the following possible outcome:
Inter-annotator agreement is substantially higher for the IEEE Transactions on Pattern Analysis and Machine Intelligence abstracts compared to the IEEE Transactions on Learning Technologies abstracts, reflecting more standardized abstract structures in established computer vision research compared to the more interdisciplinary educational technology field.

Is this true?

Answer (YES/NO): NO